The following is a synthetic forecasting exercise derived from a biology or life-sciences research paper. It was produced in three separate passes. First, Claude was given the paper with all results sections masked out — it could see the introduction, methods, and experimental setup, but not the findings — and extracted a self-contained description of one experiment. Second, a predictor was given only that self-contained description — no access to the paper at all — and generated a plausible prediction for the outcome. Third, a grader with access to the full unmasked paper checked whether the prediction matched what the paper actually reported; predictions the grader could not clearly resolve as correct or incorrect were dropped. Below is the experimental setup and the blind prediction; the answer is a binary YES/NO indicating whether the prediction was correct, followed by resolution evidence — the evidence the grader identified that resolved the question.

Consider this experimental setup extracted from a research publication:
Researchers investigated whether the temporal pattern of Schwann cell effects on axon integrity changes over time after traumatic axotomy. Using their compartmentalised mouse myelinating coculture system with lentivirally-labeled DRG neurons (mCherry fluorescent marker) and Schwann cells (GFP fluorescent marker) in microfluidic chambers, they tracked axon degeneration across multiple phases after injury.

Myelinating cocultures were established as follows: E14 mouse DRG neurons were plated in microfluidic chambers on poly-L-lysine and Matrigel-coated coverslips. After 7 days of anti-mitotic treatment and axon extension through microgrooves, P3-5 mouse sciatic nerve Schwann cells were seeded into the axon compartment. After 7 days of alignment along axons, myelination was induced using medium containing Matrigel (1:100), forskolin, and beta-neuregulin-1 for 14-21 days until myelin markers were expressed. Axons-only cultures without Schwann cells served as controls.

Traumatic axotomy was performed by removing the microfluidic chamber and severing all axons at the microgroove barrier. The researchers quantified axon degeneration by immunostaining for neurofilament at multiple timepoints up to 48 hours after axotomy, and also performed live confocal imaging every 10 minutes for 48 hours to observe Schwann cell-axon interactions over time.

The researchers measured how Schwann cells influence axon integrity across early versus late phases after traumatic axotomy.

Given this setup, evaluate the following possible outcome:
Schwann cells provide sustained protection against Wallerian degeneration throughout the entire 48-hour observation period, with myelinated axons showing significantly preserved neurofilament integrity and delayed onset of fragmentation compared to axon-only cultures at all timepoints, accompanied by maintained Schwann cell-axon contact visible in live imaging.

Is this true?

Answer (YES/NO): NO